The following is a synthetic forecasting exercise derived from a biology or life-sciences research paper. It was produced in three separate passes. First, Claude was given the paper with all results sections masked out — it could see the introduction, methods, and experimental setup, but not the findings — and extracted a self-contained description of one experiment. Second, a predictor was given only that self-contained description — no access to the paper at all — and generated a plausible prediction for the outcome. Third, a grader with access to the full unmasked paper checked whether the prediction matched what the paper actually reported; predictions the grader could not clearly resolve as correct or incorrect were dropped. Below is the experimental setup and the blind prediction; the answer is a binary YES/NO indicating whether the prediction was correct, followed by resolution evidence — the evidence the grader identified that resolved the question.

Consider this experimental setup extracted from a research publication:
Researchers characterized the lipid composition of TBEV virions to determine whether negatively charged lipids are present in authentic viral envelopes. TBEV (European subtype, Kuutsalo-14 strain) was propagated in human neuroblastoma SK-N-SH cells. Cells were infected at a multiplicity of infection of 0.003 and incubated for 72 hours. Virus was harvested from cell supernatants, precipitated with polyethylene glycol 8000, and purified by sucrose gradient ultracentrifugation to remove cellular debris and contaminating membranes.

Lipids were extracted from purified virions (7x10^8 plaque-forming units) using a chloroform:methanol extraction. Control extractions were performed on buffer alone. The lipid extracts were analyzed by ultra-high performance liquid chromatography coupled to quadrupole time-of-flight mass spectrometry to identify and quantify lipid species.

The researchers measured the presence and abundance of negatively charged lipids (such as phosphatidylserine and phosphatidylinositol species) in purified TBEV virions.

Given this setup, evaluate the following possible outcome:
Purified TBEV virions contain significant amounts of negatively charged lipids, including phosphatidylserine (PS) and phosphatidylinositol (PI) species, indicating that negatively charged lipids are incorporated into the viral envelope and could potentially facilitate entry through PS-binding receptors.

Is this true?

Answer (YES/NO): NO